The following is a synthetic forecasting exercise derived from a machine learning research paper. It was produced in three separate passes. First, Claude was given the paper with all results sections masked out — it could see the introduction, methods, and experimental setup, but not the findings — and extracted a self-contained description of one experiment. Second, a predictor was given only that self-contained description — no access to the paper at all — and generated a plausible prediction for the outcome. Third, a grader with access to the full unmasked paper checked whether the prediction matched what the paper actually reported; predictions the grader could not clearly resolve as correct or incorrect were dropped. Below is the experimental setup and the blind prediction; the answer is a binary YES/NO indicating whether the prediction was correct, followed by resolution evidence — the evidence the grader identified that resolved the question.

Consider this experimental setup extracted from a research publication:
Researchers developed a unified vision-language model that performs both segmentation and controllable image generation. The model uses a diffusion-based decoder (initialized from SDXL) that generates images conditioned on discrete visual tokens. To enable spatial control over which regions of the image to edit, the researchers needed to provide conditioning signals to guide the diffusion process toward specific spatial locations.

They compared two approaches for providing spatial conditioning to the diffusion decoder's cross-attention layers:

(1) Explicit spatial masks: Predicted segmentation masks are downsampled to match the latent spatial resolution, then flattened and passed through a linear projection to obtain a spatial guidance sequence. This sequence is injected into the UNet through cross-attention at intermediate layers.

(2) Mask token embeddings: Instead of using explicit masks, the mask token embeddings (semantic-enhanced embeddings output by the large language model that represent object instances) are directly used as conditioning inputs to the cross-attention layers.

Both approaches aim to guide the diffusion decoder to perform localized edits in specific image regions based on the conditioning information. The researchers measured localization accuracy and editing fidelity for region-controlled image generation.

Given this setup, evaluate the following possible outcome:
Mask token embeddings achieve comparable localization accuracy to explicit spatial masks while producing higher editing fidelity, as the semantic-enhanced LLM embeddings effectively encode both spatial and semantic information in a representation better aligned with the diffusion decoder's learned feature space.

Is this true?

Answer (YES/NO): NO